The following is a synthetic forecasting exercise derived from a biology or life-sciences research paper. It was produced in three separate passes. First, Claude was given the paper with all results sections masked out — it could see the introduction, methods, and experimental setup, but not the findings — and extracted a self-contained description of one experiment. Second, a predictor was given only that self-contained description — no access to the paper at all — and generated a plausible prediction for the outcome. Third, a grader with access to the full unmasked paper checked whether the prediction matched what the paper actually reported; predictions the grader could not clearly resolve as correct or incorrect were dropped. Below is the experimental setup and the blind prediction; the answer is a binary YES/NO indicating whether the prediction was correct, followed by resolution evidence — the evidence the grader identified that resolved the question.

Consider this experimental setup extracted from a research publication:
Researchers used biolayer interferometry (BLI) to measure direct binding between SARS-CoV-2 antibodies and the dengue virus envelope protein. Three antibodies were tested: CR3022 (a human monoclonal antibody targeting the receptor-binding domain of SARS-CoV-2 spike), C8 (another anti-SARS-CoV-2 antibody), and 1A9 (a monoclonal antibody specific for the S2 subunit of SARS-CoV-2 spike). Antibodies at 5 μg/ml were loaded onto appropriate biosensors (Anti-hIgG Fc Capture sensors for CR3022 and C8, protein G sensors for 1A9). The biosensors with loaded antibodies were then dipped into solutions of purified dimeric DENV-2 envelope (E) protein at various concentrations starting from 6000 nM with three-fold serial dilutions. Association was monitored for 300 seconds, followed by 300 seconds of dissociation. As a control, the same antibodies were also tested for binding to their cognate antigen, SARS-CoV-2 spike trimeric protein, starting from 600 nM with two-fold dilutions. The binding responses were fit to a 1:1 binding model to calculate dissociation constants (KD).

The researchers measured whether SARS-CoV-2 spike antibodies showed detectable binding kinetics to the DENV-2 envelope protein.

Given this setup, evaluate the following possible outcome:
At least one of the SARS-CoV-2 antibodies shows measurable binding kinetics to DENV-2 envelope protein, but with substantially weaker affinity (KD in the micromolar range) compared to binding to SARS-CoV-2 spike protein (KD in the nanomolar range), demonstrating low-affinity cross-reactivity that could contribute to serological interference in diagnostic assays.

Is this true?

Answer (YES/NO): NO